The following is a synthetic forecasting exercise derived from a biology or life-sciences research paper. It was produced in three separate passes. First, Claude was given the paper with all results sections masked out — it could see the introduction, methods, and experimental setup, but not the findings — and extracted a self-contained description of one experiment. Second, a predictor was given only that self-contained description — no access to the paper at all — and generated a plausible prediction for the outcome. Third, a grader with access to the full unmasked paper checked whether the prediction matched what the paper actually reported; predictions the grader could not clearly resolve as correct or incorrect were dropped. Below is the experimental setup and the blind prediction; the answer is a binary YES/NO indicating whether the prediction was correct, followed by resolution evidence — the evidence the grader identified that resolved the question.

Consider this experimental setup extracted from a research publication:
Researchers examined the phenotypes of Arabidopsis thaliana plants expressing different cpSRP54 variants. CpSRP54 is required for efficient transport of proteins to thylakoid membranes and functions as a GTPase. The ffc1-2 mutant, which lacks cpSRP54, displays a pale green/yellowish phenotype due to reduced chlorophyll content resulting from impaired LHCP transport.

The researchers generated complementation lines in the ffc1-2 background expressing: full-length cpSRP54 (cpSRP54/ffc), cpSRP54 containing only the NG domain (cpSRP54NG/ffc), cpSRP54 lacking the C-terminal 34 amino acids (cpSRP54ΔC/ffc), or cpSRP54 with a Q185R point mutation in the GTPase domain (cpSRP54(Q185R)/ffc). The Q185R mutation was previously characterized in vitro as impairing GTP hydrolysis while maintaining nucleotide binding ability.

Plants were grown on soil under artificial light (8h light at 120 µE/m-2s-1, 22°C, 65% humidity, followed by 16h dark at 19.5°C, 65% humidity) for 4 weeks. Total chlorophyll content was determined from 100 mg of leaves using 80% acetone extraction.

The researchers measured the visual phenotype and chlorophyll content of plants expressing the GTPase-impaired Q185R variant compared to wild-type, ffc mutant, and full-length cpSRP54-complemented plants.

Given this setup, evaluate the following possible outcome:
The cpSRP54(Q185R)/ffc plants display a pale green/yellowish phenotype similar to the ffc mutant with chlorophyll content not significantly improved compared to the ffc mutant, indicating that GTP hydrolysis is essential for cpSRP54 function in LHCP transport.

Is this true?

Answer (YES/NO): YES